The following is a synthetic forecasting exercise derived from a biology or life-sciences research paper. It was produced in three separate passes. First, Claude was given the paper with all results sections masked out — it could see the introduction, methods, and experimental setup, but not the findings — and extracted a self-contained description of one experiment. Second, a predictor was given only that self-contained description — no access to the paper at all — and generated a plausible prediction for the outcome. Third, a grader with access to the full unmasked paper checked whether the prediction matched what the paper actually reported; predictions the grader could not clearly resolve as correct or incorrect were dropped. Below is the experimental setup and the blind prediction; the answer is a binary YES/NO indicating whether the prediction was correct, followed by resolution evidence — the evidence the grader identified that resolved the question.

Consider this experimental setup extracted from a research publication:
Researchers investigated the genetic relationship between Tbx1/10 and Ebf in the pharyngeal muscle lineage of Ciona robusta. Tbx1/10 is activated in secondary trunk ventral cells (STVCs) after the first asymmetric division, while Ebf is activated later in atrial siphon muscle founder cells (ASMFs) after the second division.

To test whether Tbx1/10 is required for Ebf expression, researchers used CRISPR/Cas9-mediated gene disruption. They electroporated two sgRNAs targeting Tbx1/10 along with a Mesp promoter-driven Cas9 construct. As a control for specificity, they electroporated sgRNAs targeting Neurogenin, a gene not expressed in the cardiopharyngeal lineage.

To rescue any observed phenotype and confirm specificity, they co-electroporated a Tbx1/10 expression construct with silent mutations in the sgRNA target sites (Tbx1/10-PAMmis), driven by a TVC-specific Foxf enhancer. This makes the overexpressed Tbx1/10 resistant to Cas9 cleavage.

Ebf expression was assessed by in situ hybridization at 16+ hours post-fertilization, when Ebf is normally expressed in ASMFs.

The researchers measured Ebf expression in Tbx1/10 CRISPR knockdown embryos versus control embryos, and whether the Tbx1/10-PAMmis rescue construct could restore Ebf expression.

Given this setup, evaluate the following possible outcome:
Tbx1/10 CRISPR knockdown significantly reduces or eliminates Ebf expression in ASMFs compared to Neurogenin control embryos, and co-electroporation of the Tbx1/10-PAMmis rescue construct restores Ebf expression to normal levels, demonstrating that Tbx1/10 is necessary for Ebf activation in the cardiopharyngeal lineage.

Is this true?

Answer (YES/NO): YES